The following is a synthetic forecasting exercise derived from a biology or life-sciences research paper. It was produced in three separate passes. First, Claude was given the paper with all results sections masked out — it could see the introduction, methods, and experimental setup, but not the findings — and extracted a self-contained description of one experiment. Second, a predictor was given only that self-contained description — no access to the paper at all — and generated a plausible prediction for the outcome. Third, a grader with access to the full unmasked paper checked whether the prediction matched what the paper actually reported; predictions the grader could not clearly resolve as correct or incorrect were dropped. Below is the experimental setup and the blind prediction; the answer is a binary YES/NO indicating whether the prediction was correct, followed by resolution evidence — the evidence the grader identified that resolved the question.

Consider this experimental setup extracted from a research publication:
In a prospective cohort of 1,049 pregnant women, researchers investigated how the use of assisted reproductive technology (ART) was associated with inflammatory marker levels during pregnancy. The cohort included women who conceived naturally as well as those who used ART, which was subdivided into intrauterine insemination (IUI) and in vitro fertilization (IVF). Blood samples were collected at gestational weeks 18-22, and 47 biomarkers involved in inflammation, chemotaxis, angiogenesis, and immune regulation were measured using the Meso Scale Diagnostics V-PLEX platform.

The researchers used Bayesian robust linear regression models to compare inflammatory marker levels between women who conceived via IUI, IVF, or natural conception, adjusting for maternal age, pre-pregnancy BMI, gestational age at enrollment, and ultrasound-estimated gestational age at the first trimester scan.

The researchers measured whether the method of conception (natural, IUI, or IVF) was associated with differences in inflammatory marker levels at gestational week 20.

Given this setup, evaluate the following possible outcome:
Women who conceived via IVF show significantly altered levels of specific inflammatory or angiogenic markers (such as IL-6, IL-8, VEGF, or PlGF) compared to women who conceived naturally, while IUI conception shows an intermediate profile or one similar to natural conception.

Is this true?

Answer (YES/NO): NO